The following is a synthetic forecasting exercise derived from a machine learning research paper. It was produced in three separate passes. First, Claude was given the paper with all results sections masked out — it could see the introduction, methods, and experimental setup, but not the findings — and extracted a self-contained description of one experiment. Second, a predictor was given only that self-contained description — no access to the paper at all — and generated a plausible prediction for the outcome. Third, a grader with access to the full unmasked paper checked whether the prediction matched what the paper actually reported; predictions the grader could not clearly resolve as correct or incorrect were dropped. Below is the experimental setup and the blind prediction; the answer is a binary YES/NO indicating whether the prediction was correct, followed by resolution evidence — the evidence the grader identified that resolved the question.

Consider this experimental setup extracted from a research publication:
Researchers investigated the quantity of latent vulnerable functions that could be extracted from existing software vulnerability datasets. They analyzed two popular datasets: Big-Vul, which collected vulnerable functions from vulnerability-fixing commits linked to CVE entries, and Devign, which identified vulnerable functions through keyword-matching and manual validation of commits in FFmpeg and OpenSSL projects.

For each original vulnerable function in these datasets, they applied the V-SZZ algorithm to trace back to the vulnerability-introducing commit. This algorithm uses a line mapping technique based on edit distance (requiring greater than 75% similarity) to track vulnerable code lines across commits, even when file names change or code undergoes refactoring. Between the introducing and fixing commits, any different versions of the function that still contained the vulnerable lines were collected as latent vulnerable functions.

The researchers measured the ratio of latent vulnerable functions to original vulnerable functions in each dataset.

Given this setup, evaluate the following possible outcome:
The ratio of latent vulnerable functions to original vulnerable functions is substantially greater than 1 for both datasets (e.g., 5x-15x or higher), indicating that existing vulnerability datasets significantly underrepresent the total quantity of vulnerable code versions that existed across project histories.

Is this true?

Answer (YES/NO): NO